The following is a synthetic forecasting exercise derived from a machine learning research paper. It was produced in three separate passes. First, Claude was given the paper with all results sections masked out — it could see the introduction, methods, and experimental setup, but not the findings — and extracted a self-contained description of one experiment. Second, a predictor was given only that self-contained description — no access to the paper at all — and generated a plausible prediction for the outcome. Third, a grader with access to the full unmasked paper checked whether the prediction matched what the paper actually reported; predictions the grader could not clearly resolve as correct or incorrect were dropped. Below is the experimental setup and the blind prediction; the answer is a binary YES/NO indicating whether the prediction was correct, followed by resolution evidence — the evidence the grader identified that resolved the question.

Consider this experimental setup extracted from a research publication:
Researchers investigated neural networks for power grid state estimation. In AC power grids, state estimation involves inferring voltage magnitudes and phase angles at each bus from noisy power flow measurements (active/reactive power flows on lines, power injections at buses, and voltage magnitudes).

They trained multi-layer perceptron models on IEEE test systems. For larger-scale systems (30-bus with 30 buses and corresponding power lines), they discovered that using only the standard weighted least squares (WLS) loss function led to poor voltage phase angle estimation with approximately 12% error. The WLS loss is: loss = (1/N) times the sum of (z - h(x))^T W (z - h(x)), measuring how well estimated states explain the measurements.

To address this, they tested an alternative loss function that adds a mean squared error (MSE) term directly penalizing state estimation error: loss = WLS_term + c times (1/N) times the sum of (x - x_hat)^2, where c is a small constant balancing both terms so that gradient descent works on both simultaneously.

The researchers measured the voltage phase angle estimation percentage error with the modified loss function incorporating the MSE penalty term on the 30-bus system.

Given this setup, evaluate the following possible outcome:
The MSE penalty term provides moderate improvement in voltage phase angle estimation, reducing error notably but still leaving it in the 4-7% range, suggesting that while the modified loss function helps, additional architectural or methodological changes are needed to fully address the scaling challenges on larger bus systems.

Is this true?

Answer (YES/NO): NO